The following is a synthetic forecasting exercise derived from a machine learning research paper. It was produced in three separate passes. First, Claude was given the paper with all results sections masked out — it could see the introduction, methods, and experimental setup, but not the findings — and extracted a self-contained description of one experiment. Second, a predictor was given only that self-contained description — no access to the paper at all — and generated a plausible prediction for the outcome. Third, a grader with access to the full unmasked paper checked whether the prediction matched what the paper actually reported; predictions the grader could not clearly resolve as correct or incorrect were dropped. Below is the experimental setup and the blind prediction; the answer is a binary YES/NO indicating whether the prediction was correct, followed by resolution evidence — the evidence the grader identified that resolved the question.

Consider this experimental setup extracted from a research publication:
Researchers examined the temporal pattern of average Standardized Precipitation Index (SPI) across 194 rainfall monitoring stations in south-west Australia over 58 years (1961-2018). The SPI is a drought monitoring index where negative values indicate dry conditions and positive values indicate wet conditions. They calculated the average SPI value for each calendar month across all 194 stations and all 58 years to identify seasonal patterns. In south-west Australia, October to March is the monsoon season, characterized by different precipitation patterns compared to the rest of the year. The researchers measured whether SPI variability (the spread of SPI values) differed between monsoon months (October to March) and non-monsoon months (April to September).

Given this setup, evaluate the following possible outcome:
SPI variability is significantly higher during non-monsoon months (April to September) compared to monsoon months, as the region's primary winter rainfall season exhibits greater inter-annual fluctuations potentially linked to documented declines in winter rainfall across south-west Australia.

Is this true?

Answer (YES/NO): NO